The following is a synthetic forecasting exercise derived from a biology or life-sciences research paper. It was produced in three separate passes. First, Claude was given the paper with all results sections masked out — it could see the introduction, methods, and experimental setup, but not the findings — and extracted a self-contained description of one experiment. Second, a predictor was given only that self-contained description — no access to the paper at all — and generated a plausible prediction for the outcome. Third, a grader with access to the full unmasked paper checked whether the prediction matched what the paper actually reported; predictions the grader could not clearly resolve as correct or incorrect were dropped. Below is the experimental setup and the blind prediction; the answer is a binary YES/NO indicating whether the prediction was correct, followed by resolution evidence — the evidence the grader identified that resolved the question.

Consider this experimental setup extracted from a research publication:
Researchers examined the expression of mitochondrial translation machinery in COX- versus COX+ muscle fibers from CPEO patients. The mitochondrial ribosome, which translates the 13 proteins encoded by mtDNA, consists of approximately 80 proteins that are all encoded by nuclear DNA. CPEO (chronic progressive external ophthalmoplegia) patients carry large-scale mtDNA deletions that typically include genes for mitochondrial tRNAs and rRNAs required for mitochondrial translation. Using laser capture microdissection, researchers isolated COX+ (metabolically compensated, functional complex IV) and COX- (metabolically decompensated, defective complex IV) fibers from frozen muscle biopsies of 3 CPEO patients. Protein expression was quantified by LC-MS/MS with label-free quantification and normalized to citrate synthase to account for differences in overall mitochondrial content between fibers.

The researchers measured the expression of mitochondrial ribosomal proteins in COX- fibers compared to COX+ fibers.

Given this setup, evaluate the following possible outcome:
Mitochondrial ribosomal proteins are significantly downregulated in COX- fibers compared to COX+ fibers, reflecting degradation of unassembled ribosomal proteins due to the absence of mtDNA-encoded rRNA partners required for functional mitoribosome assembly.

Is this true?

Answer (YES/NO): NO